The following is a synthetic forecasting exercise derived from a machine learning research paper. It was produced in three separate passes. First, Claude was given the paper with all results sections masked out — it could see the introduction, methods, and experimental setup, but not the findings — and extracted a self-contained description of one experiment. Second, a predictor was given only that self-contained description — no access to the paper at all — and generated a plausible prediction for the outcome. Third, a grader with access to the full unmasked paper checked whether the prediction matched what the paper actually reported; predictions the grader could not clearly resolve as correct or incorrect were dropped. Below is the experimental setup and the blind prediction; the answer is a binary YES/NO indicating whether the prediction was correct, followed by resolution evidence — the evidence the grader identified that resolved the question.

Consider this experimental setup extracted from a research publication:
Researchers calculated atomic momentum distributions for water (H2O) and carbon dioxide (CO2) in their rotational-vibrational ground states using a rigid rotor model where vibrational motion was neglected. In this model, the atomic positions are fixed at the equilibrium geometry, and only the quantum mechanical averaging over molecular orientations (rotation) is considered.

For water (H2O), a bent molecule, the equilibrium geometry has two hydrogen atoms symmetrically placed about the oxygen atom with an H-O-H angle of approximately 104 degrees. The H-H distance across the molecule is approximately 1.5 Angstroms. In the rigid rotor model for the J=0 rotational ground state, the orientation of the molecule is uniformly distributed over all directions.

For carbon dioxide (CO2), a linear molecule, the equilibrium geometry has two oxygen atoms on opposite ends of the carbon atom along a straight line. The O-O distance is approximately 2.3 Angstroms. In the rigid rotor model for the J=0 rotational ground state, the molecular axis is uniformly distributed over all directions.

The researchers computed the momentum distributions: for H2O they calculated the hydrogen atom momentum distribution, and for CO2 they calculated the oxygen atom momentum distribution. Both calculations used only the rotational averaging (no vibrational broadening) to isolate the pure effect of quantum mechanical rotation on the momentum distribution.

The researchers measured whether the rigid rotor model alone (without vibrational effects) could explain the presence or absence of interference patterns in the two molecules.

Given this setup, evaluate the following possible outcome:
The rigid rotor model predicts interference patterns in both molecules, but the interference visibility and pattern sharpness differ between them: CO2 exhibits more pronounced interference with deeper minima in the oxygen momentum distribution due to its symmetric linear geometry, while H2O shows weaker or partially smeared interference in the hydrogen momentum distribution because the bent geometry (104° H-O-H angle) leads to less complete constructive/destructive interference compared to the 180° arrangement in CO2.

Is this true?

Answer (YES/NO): NO